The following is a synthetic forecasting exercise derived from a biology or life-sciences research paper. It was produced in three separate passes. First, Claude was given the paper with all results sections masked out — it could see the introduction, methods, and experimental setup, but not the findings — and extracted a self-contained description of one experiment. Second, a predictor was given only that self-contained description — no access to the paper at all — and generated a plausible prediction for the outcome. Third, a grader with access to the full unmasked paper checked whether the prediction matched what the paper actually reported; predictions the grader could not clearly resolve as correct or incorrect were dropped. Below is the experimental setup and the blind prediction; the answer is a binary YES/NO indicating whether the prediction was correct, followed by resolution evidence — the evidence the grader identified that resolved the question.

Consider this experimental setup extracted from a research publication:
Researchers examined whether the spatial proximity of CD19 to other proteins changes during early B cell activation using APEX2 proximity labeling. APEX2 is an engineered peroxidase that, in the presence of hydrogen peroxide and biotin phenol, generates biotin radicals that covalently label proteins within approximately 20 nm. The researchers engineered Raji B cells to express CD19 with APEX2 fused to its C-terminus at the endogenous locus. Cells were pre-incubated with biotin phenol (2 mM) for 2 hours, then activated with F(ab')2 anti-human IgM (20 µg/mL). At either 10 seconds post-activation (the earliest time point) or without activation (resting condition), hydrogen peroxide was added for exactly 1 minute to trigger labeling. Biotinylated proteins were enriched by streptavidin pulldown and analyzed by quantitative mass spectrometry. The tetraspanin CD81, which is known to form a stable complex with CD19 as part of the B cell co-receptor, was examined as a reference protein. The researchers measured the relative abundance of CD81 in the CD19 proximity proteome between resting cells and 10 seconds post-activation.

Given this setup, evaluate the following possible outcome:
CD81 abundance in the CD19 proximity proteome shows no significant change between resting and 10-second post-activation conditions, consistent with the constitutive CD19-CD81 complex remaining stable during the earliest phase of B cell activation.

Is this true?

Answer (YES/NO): YES